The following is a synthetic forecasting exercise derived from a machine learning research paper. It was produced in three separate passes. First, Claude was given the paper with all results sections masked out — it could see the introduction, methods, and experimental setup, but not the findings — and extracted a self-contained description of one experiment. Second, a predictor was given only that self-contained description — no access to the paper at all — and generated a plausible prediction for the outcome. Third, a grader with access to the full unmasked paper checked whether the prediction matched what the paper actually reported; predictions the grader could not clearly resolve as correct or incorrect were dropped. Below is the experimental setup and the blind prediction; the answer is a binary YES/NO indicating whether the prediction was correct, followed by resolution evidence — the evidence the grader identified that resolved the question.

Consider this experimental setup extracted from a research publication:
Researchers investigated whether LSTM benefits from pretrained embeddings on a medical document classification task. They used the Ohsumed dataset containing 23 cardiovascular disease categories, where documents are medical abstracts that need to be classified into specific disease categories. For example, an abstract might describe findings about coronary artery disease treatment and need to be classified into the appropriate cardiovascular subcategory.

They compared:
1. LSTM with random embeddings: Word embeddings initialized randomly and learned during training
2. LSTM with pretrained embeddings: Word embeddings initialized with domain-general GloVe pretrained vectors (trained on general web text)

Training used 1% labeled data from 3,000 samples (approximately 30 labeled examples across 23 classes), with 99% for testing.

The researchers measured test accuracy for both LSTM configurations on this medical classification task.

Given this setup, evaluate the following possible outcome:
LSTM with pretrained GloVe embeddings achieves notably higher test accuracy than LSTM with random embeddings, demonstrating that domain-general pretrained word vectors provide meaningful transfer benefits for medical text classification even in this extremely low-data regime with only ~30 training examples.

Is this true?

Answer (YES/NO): NO